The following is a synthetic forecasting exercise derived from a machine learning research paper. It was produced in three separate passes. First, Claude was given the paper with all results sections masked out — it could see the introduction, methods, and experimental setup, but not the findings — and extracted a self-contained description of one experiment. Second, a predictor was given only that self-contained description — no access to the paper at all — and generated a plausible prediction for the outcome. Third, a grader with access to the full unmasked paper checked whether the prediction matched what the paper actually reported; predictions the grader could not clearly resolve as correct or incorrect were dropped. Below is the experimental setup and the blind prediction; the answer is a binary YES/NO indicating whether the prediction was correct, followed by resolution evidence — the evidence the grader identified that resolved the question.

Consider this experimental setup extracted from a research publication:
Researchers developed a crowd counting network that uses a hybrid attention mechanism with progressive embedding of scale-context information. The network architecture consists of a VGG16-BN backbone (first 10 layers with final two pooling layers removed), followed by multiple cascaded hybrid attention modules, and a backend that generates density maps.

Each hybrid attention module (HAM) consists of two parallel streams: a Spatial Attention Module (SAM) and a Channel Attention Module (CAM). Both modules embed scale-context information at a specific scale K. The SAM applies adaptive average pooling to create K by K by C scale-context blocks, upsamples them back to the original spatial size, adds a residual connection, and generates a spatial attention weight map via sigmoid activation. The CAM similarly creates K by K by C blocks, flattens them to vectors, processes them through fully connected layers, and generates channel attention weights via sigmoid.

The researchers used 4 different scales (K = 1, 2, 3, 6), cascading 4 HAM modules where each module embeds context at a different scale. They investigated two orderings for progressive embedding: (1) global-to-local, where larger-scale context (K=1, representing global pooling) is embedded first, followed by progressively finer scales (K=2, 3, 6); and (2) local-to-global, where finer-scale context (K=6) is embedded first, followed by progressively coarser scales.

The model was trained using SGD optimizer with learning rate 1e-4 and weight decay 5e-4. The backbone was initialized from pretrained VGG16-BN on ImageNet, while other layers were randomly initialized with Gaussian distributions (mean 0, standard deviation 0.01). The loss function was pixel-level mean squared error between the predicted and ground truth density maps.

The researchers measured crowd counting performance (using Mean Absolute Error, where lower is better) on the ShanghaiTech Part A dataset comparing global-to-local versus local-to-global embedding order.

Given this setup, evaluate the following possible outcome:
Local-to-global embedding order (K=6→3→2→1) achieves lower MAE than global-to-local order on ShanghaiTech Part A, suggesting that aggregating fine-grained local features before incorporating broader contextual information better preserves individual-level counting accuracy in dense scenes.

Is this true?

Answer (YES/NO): NO